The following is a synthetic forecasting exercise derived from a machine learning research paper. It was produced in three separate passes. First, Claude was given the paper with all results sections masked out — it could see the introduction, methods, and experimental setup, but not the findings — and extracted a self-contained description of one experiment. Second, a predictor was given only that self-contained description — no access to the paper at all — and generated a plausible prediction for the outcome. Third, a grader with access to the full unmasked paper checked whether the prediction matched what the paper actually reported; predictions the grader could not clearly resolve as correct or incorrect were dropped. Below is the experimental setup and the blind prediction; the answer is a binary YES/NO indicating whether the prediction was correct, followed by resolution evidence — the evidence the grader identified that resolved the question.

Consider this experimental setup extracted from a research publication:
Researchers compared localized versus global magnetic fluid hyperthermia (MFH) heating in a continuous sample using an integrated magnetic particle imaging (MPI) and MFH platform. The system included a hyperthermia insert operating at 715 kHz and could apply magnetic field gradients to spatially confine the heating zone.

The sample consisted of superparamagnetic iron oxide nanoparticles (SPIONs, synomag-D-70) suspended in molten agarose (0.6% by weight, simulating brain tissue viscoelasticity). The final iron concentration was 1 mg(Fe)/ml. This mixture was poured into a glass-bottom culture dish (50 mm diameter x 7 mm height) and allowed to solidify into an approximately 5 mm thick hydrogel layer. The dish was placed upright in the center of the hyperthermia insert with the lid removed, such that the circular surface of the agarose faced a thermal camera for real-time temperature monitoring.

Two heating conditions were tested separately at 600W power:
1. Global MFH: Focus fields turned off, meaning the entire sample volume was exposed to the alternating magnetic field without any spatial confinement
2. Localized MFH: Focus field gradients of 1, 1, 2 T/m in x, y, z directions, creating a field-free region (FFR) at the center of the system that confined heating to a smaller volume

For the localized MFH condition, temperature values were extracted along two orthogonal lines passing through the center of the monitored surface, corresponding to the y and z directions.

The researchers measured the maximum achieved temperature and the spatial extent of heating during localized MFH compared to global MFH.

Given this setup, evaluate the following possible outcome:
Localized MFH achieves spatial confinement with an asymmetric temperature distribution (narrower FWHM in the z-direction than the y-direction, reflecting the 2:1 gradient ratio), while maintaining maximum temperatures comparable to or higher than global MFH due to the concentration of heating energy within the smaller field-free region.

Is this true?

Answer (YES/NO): NO